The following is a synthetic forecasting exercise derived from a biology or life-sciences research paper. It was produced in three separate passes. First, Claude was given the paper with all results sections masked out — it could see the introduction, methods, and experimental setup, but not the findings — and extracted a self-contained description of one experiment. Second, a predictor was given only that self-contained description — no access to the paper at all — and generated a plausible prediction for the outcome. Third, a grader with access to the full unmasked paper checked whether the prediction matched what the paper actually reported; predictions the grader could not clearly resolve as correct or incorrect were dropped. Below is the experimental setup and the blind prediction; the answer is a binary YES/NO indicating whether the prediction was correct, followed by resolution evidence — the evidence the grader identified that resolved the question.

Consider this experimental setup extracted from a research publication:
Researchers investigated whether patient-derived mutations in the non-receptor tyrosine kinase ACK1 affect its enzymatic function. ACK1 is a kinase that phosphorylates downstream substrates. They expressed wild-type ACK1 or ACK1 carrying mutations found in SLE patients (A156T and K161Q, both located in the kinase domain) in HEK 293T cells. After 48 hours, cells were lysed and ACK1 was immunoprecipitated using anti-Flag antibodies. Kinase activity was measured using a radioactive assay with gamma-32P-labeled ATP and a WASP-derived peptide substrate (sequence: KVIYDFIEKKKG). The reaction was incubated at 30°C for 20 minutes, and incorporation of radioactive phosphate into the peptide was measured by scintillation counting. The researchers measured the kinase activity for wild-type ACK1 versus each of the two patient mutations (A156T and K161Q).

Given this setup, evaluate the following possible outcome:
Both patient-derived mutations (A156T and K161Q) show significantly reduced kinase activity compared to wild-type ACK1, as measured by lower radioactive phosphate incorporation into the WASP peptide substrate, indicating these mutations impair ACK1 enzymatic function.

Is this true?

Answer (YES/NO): YES